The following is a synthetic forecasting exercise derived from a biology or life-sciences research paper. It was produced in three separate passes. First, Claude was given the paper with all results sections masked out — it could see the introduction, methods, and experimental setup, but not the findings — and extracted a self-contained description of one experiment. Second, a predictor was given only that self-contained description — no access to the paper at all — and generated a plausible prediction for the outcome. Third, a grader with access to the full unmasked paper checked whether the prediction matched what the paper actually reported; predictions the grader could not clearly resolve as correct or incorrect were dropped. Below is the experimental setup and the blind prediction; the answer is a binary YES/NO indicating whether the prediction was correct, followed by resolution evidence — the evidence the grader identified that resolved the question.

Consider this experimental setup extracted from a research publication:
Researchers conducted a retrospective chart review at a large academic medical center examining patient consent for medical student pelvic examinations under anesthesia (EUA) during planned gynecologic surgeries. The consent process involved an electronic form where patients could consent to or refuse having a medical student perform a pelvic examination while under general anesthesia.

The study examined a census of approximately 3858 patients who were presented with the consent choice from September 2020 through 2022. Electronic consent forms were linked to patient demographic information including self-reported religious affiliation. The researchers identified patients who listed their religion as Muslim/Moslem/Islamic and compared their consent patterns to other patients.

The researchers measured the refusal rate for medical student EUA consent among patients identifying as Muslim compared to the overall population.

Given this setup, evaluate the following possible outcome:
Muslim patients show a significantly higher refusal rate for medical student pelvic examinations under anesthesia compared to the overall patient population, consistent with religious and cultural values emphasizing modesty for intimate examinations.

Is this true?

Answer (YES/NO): YES